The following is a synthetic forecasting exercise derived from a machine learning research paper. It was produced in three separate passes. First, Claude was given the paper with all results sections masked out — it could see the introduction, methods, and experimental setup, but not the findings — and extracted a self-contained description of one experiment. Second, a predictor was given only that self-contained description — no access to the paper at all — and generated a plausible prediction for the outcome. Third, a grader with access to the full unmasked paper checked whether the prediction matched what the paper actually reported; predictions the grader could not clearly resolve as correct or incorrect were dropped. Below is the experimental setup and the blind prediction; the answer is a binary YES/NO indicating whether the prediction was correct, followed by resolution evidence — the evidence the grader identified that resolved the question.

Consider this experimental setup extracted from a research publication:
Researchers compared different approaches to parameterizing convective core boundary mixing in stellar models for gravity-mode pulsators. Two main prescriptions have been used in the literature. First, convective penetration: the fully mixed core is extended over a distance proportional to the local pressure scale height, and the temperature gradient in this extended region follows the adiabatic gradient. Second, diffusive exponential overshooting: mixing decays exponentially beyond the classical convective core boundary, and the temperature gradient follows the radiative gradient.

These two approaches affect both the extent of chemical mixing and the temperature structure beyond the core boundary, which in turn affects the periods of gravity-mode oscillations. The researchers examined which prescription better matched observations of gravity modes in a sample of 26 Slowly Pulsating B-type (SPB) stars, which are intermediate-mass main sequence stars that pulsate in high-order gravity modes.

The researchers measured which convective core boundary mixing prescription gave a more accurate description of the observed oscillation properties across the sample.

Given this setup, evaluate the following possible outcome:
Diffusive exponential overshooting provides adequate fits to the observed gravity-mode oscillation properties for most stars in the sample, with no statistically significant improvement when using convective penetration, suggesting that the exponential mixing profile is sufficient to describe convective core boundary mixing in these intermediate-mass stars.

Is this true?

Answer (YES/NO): NO